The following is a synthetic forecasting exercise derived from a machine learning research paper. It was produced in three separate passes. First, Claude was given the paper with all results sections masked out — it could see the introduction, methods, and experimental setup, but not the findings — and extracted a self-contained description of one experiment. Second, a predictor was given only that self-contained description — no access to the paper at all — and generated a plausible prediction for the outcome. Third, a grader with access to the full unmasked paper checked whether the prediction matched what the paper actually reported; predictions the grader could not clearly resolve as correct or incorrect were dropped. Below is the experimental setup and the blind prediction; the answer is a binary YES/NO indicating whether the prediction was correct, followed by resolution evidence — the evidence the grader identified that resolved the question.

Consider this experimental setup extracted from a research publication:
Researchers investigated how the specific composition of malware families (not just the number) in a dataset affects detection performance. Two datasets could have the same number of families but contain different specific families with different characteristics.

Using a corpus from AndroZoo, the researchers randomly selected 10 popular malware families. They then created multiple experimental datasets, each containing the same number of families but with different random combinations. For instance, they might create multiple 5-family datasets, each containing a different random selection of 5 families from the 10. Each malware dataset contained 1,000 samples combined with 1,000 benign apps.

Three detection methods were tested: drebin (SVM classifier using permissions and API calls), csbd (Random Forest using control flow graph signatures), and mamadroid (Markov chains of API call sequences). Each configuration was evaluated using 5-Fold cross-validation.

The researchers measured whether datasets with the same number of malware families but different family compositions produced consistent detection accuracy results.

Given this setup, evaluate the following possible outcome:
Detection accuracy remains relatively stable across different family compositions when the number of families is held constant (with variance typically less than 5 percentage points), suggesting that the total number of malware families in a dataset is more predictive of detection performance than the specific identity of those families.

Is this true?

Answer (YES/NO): NO